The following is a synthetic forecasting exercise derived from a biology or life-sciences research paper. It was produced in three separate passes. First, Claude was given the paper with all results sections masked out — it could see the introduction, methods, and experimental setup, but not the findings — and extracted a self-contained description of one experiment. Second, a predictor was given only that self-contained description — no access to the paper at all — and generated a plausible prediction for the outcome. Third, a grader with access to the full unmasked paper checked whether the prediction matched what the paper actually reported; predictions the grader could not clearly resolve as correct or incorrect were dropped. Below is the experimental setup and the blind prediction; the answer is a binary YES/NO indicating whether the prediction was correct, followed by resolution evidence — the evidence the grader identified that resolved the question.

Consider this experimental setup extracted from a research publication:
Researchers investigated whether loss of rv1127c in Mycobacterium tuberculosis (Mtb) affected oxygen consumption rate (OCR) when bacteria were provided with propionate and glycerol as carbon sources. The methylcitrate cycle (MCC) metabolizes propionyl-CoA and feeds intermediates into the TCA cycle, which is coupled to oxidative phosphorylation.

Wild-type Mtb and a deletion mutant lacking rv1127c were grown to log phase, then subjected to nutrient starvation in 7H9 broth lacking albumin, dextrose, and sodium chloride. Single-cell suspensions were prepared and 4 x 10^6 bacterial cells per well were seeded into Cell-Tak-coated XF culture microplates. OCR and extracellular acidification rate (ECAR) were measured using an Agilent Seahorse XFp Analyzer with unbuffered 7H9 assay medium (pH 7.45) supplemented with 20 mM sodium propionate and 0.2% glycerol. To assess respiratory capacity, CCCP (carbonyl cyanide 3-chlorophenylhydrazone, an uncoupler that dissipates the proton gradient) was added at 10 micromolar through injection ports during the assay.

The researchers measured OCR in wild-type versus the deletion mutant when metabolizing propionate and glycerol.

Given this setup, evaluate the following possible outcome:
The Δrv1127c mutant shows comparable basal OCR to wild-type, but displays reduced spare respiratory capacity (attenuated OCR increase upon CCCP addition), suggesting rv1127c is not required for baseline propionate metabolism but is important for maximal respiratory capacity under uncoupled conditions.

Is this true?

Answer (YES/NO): NO